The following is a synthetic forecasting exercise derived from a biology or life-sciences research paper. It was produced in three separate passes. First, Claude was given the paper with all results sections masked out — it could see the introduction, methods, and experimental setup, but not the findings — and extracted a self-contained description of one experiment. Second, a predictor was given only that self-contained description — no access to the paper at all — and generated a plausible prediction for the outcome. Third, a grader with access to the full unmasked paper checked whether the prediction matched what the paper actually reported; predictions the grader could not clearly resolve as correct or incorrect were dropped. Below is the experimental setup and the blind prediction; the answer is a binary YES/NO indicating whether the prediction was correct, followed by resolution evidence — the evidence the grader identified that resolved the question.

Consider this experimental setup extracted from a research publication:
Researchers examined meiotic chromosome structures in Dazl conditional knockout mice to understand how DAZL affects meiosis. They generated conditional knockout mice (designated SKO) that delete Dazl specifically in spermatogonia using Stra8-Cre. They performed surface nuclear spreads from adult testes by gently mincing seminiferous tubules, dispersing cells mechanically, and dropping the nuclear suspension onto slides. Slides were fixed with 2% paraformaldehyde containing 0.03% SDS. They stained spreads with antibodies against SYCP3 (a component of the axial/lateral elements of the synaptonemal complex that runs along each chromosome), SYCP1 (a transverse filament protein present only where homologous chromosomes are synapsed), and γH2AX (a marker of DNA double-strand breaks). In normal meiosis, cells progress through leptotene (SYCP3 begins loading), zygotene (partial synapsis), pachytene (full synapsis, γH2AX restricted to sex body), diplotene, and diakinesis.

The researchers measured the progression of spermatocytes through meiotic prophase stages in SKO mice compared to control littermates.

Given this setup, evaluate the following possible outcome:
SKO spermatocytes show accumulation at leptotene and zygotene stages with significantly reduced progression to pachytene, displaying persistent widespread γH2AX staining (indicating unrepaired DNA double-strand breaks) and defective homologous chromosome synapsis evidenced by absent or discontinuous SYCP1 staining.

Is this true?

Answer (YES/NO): NO